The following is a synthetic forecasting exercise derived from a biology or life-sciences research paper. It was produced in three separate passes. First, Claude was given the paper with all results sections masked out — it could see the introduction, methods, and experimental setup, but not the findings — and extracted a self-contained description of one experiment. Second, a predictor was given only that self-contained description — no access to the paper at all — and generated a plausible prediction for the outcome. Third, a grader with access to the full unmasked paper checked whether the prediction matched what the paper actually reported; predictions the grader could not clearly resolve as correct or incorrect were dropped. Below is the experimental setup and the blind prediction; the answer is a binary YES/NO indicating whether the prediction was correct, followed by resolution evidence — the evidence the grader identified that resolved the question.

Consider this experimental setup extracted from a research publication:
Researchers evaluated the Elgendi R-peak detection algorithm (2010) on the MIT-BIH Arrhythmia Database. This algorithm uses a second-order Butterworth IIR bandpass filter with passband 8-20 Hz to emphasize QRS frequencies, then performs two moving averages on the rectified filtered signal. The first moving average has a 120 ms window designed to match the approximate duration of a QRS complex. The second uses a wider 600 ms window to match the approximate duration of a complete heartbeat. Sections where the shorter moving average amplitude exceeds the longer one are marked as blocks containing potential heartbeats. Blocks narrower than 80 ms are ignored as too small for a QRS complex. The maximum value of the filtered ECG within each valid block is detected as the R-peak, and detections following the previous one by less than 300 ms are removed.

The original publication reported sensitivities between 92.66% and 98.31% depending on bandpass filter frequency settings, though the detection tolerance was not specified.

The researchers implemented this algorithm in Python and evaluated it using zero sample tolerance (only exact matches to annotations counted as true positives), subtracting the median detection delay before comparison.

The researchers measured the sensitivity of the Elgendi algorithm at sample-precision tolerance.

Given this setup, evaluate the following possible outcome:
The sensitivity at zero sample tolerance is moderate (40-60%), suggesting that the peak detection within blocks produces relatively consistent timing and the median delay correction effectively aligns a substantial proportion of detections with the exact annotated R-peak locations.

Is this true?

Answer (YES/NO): NO